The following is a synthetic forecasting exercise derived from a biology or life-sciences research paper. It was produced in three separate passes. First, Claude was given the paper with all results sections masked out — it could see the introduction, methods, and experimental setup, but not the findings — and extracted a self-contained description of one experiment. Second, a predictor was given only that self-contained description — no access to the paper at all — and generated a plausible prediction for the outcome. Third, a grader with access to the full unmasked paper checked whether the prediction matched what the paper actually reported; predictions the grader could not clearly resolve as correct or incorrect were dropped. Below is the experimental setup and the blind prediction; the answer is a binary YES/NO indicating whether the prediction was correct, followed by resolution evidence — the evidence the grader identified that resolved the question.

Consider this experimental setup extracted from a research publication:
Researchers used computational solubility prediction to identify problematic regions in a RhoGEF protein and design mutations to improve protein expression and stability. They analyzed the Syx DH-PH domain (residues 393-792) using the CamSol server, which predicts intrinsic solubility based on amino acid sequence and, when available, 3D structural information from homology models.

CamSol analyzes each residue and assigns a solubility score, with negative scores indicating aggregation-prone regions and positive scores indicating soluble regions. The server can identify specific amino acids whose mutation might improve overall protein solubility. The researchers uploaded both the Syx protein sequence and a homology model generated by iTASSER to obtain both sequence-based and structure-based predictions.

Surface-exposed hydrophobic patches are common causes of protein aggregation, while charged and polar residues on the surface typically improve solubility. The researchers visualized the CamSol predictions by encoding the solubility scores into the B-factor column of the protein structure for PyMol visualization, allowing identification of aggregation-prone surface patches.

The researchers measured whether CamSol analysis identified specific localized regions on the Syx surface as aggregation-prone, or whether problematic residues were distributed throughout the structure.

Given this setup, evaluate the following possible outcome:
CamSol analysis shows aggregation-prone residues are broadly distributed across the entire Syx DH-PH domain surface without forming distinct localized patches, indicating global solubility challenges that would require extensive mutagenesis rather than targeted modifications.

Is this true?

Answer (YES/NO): NO